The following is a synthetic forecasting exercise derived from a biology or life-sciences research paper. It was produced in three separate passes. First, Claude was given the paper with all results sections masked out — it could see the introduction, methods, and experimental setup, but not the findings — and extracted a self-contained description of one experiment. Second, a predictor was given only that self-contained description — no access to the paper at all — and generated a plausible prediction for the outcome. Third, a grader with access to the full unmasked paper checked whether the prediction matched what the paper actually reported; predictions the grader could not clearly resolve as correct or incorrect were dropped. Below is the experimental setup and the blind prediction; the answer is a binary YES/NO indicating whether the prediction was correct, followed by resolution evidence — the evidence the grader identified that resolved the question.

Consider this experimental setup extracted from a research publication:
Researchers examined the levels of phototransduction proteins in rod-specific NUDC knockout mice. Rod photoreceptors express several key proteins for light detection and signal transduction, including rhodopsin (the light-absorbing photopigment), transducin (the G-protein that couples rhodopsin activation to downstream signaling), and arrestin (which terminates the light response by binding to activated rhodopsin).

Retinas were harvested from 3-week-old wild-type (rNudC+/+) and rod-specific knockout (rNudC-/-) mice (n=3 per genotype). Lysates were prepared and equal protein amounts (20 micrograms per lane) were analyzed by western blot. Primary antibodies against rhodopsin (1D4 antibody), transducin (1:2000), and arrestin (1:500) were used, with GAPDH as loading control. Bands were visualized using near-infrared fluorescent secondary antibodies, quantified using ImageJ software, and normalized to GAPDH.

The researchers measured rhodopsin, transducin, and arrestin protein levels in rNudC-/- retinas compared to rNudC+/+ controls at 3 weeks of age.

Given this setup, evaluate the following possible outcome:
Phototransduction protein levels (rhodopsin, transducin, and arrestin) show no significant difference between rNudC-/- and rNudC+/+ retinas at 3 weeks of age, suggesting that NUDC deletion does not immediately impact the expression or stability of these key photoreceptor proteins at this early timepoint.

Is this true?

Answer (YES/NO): NO